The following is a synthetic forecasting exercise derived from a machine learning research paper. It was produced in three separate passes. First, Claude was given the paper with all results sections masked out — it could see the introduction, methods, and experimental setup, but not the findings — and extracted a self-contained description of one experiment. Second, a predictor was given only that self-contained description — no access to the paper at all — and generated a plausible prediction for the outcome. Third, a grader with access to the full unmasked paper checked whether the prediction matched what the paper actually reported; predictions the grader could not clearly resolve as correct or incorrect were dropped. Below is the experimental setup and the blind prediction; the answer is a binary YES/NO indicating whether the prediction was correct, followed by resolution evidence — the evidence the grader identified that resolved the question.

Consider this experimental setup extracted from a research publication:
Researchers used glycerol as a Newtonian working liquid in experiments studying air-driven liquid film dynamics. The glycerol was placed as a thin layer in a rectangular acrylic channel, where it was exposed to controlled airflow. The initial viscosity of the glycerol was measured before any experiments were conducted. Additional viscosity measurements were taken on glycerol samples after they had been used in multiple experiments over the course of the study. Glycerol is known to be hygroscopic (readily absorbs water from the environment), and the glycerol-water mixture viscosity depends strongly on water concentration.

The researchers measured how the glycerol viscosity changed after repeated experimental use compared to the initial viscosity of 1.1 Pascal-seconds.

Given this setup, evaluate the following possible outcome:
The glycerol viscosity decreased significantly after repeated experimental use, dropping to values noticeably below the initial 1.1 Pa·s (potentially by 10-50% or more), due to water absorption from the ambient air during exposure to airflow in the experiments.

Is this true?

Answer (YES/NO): YES